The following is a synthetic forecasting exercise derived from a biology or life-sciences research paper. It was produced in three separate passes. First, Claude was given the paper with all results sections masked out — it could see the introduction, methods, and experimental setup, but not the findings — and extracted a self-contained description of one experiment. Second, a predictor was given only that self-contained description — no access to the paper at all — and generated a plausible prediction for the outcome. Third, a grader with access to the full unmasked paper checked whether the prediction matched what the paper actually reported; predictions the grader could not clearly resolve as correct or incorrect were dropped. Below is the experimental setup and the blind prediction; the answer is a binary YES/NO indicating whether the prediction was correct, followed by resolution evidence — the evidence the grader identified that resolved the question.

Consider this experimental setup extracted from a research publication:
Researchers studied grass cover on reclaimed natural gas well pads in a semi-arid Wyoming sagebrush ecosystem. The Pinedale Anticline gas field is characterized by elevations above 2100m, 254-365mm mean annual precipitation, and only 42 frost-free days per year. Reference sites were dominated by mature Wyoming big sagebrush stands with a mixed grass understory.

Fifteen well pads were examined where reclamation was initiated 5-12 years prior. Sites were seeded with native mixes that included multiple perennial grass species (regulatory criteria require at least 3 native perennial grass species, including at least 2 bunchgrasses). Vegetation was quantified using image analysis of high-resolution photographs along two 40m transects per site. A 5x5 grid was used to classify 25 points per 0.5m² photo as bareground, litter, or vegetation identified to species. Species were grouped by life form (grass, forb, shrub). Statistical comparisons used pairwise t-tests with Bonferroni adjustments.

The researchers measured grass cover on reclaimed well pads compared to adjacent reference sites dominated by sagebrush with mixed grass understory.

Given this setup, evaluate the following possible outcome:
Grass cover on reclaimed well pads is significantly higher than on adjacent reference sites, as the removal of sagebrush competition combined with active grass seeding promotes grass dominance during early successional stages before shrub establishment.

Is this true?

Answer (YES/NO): NO